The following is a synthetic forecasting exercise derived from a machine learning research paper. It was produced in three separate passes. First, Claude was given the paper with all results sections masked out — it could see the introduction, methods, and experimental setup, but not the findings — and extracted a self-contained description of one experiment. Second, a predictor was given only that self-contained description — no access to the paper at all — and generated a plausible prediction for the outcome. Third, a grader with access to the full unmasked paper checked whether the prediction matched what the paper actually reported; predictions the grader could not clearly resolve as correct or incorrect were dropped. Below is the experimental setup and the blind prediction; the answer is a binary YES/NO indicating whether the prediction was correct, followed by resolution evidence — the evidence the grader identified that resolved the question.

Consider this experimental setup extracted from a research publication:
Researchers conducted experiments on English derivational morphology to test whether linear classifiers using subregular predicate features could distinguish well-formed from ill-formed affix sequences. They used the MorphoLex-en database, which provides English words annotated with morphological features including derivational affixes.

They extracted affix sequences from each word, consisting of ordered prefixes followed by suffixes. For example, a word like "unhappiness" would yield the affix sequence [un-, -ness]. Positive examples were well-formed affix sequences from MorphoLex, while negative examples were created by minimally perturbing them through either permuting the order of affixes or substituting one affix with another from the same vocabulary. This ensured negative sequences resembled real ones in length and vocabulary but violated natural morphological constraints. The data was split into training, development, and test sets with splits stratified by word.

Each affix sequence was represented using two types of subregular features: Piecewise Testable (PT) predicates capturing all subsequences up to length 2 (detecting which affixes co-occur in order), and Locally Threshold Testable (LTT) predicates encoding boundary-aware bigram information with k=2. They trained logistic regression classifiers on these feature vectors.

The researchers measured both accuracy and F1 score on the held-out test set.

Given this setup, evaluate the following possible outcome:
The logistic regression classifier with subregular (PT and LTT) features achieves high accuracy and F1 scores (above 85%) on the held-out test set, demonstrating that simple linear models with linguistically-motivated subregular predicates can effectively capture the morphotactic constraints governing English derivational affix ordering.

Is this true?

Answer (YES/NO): YES